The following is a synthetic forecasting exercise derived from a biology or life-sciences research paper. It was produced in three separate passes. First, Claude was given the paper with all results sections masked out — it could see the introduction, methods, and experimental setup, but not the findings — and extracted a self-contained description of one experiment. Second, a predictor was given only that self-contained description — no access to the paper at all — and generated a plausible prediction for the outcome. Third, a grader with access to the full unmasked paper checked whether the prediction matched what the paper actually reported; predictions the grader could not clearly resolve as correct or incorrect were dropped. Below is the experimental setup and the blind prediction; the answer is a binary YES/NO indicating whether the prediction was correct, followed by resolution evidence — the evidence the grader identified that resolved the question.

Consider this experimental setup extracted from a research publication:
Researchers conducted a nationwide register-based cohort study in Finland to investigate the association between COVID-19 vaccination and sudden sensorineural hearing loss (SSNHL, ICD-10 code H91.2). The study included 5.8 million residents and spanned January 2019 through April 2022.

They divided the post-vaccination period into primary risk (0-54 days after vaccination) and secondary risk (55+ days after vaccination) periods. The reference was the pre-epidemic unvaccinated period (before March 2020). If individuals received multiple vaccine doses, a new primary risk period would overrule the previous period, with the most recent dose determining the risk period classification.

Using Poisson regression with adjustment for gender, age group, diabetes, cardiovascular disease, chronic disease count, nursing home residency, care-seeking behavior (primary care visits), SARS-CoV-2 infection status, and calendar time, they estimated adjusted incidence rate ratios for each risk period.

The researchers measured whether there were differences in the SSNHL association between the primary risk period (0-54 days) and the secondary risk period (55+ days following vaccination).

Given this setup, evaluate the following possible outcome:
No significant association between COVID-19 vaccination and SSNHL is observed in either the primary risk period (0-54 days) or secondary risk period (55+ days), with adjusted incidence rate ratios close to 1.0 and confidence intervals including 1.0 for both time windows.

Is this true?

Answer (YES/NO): YES